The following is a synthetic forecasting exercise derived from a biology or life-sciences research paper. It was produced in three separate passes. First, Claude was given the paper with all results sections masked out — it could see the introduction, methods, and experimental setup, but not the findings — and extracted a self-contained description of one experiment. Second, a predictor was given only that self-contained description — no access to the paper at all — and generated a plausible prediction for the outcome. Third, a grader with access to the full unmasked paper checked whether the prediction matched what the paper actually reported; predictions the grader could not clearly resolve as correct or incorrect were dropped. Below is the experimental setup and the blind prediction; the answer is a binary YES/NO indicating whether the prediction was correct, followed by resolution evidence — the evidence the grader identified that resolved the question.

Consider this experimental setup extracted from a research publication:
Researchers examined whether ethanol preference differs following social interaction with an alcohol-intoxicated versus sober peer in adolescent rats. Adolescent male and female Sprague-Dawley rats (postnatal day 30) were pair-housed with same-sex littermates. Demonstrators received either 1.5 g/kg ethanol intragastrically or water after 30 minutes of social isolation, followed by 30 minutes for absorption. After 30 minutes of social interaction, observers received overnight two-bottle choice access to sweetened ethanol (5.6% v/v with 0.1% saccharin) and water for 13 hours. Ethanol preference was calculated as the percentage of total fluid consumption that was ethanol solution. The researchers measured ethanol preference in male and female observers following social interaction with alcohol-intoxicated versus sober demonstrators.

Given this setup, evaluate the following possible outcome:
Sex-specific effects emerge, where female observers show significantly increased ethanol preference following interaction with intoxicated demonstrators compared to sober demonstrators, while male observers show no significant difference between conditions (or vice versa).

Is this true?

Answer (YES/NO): YES